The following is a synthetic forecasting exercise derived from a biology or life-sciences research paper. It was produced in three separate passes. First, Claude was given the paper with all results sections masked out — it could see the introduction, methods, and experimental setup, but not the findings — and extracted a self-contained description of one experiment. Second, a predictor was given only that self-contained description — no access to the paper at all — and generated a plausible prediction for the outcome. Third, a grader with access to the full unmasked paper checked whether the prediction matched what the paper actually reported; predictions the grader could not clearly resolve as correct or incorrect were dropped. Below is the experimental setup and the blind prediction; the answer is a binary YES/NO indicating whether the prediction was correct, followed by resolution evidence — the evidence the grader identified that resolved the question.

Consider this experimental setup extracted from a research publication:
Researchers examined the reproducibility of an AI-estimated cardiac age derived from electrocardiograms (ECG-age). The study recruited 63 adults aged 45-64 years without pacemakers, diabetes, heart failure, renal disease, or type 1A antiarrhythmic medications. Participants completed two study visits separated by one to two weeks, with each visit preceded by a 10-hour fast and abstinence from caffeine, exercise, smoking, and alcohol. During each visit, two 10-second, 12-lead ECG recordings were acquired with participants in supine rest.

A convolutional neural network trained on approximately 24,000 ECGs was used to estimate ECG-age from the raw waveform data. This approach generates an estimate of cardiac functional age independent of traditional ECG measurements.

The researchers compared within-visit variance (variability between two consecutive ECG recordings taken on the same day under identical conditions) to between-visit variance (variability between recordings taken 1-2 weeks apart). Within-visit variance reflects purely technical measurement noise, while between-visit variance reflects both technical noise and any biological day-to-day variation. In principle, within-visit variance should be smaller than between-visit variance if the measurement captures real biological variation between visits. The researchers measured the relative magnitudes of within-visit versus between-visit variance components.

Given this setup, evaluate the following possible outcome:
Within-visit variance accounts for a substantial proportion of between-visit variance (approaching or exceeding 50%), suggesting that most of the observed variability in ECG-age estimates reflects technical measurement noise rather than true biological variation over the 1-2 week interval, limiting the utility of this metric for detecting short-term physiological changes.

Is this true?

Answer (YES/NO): YES